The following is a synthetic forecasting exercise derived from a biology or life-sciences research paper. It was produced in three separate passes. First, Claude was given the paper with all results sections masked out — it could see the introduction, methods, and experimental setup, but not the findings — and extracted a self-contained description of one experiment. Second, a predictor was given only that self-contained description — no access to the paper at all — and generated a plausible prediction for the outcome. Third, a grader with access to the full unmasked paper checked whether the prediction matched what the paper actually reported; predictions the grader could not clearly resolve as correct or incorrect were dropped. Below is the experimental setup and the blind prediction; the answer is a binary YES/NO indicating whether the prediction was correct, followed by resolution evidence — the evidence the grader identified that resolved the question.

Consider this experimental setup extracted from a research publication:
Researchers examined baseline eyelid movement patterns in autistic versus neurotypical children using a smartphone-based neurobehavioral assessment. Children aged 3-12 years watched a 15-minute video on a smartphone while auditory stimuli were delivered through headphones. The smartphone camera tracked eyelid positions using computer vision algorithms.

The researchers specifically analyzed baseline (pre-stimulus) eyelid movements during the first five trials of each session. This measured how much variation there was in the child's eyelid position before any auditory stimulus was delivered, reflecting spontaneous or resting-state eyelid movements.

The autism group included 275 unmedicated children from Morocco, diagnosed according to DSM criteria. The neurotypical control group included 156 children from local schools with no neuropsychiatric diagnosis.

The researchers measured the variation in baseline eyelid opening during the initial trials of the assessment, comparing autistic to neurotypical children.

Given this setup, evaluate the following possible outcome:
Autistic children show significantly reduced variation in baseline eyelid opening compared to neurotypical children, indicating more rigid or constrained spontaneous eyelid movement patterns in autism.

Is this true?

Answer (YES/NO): NO